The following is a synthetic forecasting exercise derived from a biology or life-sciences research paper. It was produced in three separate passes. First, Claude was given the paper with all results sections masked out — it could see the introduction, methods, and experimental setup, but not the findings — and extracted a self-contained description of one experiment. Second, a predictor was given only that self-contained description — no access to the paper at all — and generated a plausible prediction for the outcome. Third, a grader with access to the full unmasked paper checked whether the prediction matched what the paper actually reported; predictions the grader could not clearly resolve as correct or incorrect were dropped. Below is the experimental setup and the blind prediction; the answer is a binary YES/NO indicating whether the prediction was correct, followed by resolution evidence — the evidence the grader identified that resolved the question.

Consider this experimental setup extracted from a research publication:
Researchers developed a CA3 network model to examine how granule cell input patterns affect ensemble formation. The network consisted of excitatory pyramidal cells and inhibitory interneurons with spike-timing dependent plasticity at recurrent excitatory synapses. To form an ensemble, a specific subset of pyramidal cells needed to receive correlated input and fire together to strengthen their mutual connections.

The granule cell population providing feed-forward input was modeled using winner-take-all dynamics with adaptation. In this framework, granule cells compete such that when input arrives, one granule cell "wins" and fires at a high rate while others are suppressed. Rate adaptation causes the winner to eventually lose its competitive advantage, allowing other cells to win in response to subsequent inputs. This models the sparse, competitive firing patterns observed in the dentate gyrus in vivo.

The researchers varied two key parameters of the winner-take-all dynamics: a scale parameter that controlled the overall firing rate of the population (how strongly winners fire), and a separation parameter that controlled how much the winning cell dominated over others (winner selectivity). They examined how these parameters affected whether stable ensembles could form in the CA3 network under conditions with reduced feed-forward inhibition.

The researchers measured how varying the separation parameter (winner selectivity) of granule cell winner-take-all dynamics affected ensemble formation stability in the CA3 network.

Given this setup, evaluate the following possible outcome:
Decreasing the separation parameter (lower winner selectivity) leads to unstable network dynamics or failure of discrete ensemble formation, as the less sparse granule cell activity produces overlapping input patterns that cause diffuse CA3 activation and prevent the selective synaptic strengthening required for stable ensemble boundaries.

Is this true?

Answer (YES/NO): NO